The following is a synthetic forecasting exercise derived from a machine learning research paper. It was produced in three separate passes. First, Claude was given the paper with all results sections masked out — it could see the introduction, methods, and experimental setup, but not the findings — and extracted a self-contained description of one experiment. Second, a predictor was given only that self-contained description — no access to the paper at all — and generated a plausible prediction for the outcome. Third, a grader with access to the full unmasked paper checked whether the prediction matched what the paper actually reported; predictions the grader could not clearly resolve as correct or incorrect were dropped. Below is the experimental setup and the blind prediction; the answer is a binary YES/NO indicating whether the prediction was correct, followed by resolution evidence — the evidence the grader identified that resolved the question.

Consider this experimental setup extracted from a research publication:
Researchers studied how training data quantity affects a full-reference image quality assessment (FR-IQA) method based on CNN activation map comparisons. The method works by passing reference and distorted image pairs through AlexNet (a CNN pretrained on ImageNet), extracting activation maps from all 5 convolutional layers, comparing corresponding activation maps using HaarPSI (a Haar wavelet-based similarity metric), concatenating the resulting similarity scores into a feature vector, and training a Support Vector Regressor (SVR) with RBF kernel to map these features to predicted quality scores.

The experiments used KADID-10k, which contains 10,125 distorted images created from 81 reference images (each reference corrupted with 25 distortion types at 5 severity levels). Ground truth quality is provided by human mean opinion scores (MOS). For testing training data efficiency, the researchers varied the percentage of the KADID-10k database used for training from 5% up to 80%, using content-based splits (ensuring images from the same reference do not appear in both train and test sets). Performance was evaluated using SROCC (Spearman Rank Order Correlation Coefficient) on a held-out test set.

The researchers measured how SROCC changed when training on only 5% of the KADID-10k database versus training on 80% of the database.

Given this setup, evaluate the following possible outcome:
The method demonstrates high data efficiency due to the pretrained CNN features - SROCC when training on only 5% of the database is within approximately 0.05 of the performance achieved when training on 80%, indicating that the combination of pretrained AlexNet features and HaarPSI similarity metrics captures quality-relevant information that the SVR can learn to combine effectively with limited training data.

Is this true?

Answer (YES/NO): YES